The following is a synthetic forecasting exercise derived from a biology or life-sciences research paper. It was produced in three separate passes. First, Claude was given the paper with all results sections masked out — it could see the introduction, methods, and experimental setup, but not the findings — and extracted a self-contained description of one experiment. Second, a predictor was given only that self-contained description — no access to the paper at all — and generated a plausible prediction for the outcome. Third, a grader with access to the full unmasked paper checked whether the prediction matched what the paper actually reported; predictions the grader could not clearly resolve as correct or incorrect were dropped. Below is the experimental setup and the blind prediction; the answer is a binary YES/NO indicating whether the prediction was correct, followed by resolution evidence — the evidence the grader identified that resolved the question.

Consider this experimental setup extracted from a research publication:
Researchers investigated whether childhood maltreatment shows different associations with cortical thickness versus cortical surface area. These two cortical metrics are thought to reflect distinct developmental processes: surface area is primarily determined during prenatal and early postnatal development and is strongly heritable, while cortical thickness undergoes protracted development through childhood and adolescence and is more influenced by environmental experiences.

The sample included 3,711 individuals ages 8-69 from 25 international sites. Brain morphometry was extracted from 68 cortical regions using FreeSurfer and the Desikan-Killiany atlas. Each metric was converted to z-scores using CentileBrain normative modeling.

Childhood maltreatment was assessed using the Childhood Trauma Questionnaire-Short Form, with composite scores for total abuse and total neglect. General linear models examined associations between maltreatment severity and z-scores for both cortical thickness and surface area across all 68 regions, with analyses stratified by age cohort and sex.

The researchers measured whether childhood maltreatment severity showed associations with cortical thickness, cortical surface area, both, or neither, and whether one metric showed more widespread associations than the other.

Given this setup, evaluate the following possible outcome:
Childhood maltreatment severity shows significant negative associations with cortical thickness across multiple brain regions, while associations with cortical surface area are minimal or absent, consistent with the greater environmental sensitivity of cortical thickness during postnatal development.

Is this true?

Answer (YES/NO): NO